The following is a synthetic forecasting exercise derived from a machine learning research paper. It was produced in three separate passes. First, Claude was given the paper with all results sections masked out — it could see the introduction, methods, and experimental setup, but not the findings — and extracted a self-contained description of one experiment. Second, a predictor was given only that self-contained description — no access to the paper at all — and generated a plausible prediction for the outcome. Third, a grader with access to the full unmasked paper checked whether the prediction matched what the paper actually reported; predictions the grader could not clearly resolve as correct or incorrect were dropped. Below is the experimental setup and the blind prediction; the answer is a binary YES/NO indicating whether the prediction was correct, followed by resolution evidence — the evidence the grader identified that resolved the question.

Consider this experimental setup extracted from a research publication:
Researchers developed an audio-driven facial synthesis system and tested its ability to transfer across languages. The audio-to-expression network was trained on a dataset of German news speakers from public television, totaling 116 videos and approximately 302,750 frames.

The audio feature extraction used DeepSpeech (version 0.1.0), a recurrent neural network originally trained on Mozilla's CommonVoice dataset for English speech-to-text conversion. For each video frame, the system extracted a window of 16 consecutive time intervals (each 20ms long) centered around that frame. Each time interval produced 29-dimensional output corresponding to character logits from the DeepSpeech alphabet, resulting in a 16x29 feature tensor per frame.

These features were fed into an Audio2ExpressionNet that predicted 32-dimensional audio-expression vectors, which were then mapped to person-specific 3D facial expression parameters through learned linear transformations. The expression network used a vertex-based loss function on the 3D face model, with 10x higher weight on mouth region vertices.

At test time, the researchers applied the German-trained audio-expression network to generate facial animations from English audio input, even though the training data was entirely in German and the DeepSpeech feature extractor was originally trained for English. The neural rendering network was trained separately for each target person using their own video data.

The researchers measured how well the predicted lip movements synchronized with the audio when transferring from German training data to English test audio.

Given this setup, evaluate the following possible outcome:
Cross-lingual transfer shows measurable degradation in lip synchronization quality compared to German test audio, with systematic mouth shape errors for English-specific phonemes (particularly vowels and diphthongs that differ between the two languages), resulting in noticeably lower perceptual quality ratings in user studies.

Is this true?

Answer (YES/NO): NO